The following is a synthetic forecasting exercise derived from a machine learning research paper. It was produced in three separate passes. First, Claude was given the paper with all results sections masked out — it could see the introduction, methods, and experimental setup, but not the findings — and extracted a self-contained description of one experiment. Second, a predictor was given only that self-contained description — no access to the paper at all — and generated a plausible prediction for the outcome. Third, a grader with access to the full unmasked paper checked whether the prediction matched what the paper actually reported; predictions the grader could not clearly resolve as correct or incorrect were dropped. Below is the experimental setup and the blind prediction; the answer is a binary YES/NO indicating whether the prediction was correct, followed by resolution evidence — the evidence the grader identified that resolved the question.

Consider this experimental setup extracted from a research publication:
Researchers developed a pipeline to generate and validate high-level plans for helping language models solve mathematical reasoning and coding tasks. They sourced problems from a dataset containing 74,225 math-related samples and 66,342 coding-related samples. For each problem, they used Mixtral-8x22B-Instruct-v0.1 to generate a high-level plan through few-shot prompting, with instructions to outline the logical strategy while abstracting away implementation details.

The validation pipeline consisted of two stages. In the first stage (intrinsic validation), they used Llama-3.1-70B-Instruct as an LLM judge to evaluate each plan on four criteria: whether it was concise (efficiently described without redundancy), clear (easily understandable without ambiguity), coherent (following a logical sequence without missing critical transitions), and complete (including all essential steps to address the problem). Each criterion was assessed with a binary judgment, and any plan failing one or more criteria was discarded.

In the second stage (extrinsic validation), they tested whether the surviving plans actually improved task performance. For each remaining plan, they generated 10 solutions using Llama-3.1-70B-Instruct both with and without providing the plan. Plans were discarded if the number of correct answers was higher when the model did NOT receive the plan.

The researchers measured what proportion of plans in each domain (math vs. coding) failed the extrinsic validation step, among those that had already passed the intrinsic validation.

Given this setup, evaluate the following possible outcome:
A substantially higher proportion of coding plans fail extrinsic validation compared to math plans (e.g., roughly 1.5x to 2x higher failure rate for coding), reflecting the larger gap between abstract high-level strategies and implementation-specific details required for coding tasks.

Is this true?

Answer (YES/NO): NO